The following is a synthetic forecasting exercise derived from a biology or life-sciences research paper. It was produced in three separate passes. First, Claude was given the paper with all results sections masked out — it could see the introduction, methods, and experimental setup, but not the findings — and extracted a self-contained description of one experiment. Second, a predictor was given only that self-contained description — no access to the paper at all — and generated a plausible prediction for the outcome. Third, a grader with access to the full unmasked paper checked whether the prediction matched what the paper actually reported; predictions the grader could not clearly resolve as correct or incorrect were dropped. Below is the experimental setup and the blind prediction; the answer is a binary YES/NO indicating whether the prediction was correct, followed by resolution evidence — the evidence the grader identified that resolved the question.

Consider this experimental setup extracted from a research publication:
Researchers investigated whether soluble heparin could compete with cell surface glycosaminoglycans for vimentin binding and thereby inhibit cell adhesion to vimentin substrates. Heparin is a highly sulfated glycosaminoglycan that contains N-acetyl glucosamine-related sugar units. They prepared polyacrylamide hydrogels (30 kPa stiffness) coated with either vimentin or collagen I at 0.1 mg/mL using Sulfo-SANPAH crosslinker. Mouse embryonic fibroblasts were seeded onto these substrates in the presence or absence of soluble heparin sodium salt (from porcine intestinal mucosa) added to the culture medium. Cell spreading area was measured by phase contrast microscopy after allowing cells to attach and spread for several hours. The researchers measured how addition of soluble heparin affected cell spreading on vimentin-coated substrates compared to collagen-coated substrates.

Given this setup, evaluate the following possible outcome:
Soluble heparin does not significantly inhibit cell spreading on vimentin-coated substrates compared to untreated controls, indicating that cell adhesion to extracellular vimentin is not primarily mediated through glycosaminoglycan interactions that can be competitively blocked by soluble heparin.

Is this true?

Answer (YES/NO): NO